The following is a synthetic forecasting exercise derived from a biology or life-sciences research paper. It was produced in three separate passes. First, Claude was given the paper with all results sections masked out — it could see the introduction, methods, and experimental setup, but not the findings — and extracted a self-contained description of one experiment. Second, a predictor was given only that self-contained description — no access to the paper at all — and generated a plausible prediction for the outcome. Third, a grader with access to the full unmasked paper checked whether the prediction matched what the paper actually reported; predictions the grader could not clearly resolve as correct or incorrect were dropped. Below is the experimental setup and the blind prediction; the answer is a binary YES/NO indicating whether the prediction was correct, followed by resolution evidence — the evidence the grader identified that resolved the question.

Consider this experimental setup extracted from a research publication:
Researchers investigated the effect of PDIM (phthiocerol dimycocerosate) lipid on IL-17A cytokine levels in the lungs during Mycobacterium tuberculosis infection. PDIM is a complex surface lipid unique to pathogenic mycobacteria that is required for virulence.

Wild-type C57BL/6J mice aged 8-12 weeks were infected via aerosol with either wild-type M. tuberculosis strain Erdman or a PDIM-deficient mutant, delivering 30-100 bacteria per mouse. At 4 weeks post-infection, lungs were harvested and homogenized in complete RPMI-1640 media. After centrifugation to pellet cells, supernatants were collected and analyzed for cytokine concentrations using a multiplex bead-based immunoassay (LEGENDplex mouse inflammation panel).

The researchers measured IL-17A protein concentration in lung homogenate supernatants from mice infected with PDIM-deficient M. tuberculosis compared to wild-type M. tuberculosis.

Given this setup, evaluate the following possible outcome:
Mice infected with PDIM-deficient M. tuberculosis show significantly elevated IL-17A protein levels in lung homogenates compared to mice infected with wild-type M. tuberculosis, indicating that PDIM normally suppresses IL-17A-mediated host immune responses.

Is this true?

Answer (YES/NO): YES